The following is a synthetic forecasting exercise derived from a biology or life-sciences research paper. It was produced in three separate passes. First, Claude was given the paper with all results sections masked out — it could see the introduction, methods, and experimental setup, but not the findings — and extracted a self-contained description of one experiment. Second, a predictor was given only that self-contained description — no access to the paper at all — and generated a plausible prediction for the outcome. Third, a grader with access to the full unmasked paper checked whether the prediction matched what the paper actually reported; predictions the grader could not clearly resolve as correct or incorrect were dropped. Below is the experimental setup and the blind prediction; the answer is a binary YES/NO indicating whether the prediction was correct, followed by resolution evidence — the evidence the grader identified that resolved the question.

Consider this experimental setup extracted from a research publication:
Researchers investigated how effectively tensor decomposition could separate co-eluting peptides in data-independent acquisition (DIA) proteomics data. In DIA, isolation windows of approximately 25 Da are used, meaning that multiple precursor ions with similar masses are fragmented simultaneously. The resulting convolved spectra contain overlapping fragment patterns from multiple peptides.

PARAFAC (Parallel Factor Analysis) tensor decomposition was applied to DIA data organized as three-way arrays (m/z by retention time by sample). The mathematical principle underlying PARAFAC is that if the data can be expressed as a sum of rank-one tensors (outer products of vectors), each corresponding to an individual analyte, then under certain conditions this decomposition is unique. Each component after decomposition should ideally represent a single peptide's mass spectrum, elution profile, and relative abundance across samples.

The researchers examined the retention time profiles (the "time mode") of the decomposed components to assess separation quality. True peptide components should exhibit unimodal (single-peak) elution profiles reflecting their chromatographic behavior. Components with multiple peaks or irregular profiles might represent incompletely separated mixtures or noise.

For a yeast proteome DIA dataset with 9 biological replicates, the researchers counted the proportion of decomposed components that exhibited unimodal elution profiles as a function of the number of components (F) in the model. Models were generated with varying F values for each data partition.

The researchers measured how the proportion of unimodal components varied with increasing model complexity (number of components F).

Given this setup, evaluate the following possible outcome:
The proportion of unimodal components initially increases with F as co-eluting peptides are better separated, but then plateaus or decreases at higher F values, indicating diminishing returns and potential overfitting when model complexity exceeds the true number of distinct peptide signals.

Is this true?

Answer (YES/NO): YES